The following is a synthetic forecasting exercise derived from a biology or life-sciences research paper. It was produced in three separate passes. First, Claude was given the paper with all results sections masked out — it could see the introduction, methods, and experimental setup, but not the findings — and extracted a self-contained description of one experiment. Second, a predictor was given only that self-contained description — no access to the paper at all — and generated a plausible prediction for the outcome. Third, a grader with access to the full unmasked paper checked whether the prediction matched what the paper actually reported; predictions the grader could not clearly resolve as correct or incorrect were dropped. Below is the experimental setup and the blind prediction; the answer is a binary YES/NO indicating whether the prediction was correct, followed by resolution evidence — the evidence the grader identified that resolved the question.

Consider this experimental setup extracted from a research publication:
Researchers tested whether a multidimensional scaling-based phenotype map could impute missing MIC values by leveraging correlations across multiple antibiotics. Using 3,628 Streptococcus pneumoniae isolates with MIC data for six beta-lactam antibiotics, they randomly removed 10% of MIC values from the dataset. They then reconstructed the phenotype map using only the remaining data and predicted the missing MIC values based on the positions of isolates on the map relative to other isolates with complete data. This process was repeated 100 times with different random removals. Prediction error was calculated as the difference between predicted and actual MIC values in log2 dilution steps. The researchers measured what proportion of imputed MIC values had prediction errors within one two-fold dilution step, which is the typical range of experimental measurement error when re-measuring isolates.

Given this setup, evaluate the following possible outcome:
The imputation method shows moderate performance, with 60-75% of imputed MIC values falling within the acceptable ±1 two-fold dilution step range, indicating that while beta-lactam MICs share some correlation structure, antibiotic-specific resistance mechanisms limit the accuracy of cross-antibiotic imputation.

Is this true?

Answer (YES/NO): NO